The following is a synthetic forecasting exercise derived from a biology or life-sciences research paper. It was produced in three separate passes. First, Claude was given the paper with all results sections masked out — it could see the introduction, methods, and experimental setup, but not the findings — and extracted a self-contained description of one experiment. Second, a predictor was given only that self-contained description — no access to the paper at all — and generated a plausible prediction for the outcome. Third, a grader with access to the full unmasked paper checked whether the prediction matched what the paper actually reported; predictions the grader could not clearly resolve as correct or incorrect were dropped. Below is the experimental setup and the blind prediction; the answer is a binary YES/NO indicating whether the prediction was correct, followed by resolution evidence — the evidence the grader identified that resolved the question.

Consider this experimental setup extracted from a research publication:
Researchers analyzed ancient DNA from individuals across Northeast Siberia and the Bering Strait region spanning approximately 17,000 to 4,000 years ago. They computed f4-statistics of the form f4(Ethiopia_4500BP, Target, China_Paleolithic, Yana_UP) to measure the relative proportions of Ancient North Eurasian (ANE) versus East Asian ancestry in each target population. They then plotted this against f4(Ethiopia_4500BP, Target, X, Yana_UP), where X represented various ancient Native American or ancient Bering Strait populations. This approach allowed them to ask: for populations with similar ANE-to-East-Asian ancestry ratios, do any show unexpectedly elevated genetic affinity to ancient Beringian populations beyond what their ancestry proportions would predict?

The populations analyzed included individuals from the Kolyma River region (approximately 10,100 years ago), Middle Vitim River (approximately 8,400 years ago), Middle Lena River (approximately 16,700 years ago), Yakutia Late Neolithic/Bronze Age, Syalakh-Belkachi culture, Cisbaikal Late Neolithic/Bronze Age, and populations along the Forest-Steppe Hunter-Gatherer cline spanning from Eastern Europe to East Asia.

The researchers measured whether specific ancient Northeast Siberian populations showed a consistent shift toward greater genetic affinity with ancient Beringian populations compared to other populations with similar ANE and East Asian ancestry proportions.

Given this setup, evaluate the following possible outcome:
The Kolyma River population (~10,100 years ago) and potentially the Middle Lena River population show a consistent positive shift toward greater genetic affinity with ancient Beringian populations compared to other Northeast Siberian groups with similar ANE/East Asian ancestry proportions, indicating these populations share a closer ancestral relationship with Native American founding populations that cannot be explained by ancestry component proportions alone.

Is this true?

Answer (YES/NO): NO